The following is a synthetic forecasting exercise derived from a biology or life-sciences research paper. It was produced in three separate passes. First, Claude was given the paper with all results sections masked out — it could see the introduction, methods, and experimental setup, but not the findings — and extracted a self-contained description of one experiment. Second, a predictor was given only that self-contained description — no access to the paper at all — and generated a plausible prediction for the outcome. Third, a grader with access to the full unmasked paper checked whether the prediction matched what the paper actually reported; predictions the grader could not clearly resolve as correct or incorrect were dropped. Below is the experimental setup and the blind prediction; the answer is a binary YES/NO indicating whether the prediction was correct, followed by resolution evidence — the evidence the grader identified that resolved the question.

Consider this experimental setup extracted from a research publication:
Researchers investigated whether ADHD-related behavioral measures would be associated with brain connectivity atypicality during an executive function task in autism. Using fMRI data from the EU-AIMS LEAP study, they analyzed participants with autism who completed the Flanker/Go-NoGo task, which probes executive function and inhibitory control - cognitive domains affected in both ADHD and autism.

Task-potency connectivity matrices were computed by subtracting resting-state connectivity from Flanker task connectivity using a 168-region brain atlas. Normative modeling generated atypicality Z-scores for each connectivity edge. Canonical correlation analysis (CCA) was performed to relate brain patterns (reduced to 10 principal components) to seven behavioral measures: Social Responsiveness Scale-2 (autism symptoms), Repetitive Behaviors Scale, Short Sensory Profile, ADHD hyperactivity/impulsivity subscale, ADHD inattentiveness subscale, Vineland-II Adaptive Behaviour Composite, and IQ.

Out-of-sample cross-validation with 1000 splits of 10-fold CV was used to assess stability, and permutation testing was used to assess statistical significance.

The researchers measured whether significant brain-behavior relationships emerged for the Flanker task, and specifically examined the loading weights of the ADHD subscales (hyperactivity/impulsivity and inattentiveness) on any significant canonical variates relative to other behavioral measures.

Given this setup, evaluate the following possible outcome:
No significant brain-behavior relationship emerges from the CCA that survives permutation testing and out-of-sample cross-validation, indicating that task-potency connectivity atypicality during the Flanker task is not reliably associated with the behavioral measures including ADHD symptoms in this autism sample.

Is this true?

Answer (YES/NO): NO